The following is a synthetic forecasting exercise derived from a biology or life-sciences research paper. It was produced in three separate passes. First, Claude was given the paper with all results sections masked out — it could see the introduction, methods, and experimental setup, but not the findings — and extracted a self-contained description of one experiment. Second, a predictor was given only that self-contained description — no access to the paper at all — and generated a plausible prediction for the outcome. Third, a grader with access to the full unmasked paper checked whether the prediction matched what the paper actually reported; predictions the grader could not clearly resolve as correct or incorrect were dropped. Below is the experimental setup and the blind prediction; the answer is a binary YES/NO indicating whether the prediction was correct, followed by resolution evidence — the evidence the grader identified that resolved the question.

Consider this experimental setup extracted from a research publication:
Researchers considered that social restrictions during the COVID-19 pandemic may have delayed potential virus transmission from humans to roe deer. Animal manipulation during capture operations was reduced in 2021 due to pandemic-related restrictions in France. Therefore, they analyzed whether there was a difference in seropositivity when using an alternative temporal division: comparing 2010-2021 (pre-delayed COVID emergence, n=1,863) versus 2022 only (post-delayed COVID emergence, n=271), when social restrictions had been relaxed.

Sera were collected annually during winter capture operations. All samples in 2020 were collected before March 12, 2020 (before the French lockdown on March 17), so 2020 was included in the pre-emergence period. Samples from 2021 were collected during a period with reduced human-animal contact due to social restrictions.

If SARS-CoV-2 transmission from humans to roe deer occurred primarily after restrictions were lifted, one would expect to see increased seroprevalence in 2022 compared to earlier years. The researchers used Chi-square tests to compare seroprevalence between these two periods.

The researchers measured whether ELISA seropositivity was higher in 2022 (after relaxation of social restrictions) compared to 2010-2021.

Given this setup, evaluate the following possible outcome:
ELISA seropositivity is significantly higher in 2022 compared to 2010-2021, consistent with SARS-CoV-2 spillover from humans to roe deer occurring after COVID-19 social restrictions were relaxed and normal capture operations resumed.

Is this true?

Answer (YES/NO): NO